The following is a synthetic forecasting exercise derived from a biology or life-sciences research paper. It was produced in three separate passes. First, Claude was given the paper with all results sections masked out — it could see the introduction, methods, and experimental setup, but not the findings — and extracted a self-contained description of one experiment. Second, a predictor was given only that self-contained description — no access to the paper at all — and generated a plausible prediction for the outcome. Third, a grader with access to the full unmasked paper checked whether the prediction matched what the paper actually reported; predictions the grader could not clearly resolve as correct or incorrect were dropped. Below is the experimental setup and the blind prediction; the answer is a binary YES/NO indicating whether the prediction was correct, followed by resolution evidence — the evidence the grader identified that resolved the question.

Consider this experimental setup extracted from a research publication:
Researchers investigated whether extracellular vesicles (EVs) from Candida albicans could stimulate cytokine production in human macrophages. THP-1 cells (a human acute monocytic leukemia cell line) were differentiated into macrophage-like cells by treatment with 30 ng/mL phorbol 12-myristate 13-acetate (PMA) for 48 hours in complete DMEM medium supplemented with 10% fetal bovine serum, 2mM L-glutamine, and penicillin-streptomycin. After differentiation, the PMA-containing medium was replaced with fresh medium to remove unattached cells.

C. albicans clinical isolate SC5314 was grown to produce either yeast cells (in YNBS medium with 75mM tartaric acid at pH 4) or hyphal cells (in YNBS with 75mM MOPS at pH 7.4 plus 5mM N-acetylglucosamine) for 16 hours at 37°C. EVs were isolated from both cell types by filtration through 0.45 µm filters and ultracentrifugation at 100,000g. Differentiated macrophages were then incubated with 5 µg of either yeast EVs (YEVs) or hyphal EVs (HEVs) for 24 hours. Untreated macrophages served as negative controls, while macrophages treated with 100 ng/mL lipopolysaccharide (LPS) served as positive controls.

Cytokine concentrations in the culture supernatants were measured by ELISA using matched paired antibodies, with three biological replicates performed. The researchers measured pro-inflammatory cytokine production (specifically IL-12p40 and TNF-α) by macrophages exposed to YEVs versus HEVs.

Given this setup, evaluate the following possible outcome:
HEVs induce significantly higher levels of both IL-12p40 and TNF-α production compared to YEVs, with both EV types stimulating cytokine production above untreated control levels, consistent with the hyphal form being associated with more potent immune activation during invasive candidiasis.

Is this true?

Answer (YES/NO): NO